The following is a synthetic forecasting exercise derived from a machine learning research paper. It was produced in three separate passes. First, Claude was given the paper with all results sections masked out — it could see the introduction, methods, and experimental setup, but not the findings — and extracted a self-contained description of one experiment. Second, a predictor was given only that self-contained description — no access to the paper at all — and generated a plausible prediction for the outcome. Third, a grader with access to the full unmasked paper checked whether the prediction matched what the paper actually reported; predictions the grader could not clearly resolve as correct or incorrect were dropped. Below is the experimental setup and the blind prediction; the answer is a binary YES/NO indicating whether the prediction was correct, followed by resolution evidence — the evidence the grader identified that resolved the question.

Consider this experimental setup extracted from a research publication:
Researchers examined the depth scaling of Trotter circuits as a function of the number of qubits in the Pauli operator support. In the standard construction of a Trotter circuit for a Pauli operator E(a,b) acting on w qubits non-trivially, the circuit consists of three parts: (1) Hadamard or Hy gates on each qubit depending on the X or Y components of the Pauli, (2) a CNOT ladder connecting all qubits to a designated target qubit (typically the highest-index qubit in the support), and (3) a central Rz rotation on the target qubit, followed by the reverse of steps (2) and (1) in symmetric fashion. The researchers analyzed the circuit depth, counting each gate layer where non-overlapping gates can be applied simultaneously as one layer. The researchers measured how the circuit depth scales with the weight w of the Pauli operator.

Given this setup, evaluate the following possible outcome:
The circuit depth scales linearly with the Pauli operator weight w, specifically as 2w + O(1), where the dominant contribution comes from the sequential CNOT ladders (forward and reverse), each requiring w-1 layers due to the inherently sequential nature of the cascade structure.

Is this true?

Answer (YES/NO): YES